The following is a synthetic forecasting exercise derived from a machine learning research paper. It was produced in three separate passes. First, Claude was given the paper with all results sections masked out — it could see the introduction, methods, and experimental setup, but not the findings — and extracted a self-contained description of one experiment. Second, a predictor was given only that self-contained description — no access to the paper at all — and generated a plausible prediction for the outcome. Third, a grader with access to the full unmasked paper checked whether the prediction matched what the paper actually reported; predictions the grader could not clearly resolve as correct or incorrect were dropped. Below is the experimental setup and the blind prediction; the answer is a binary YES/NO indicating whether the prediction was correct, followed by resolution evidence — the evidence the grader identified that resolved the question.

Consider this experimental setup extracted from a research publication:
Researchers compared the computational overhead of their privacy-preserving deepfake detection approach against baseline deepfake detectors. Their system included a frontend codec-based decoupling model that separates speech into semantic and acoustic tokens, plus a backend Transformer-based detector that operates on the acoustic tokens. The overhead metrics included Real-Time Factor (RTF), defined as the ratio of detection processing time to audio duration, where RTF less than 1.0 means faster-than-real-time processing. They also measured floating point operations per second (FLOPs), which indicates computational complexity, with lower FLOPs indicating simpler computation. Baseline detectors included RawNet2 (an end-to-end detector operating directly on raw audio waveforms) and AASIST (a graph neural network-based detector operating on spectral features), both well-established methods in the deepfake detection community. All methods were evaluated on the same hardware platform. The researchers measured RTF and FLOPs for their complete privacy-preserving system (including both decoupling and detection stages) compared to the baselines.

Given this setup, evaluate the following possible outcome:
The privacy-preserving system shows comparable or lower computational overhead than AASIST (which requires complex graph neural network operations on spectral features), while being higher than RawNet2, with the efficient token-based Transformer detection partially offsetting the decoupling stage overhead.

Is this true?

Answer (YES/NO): NO